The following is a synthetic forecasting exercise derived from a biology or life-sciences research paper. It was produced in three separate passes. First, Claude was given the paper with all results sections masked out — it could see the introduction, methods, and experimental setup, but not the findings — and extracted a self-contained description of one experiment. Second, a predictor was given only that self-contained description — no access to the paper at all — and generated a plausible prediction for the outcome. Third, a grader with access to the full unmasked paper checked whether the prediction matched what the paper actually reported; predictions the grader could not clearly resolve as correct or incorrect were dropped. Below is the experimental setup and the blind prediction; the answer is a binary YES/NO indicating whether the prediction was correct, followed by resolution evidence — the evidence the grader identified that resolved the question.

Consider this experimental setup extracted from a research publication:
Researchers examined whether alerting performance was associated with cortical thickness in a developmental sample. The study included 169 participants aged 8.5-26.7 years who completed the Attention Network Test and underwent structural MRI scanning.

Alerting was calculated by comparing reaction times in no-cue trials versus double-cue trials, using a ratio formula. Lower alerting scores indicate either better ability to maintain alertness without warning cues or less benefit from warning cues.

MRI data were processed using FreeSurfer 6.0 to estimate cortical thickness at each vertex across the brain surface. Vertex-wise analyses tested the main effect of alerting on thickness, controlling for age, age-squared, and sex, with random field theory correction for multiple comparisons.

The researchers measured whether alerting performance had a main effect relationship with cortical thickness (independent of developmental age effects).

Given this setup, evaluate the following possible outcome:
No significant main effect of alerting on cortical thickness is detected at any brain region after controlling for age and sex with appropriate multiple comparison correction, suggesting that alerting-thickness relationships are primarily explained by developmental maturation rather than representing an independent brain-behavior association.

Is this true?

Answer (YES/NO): NO